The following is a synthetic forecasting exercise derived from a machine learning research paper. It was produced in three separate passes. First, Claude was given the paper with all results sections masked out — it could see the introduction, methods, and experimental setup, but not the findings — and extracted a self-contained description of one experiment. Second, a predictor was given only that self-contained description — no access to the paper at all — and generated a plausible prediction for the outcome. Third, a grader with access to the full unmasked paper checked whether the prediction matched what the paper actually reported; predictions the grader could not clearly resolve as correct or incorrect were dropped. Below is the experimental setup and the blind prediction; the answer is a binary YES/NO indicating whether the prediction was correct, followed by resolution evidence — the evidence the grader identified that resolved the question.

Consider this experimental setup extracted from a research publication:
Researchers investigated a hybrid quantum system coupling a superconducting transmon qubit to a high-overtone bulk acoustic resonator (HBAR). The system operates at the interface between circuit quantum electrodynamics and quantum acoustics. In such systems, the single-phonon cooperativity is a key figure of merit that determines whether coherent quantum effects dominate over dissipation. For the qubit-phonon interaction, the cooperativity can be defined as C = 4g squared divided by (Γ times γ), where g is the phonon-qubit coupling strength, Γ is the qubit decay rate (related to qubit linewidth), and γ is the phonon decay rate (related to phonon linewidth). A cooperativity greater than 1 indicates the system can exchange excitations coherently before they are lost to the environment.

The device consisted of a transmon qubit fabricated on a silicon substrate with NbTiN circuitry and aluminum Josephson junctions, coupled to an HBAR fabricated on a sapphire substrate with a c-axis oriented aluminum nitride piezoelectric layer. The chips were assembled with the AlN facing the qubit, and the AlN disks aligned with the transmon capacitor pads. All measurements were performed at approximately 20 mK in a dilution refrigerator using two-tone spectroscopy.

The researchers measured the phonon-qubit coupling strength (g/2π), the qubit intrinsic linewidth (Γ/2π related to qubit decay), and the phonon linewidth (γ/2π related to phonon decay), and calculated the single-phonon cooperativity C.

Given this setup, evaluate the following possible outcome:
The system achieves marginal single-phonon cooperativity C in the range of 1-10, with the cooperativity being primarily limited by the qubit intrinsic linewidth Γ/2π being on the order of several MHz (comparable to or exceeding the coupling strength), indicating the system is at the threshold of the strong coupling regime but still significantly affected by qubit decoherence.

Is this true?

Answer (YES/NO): NO